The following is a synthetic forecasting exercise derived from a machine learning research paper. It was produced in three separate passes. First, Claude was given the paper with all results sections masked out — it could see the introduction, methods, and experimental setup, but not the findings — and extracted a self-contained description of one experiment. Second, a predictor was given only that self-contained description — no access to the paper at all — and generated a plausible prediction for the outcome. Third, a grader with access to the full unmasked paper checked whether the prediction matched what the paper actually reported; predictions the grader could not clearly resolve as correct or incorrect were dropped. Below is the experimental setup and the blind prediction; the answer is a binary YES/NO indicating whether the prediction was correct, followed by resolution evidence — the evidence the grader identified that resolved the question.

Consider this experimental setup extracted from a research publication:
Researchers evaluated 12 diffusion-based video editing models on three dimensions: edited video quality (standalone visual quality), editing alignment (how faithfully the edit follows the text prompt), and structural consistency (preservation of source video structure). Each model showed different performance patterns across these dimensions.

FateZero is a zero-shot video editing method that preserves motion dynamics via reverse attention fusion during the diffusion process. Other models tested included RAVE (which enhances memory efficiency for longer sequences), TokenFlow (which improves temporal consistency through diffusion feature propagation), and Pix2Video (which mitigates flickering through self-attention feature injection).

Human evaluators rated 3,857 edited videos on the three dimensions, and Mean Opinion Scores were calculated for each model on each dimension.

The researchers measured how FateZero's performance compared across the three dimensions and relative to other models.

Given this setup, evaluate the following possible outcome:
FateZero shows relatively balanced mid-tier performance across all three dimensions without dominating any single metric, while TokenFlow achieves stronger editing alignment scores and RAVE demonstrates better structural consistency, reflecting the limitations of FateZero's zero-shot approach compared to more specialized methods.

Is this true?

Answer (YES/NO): NO